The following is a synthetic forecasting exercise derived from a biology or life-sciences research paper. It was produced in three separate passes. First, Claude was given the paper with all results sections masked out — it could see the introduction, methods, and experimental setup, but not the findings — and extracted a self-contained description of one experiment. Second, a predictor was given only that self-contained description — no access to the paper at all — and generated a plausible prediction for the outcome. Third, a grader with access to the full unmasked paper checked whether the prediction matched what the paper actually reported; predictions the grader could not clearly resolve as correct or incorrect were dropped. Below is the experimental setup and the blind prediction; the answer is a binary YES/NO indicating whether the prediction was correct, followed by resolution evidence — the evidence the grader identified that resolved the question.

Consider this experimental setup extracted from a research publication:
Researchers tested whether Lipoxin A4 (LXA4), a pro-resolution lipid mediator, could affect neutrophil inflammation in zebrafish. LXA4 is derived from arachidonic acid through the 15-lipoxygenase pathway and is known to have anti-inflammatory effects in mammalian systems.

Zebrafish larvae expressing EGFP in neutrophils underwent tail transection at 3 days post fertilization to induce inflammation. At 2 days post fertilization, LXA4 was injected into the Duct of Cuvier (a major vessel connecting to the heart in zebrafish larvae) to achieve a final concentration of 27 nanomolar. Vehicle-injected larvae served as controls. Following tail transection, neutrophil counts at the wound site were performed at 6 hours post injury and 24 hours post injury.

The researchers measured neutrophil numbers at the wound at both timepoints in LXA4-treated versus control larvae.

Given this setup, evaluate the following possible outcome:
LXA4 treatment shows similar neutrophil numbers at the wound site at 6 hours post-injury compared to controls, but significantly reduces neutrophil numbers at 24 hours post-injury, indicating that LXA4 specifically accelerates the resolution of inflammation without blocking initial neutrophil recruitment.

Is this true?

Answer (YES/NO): NO